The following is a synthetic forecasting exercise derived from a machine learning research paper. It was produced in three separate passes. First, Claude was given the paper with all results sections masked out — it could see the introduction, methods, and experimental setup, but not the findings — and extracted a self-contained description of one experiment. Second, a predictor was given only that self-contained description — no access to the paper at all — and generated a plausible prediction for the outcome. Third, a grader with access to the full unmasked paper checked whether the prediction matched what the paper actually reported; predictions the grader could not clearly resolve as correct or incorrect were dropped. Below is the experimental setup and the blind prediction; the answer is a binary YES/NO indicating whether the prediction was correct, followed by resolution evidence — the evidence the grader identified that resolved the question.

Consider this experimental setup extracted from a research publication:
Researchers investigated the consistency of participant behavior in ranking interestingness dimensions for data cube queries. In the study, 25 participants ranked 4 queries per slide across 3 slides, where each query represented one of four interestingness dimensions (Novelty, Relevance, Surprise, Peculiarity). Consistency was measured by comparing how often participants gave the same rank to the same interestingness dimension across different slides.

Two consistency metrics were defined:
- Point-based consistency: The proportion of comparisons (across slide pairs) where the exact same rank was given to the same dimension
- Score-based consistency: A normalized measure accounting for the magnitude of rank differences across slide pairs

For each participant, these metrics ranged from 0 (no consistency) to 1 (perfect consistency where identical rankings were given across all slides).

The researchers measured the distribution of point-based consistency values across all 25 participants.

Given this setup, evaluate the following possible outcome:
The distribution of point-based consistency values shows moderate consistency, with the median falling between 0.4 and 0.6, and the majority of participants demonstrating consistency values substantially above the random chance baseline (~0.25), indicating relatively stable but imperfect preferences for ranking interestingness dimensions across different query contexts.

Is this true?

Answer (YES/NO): NO